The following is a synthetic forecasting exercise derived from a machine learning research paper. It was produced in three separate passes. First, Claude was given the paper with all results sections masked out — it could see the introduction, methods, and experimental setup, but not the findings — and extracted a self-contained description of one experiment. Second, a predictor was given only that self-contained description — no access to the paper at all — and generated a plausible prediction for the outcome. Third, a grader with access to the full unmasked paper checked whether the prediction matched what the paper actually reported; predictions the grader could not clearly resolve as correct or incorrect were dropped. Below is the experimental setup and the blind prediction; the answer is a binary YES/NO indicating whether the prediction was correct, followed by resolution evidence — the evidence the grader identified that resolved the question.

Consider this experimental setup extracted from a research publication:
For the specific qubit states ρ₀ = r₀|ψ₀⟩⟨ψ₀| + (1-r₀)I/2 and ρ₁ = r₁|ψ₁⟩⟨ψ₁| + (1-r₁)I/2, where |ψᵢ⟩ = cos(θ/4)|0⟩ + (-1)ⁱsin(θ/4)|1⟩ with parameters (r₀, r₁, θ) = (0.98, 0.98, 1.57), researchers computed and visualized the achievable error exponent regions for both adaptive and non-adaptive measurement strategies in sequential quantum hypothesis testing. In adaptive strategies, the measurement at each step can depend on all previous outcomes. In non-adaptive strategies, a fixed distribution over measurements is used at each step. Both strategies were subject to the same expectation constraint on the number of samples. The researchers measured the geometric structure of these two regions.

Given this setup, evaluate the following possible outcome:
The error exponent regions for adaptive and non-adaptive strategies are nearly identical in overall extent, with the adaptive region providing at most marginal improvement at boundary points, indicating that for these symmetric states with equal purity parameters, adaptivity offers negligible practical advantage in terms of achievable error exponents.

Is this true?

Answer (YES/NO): NO